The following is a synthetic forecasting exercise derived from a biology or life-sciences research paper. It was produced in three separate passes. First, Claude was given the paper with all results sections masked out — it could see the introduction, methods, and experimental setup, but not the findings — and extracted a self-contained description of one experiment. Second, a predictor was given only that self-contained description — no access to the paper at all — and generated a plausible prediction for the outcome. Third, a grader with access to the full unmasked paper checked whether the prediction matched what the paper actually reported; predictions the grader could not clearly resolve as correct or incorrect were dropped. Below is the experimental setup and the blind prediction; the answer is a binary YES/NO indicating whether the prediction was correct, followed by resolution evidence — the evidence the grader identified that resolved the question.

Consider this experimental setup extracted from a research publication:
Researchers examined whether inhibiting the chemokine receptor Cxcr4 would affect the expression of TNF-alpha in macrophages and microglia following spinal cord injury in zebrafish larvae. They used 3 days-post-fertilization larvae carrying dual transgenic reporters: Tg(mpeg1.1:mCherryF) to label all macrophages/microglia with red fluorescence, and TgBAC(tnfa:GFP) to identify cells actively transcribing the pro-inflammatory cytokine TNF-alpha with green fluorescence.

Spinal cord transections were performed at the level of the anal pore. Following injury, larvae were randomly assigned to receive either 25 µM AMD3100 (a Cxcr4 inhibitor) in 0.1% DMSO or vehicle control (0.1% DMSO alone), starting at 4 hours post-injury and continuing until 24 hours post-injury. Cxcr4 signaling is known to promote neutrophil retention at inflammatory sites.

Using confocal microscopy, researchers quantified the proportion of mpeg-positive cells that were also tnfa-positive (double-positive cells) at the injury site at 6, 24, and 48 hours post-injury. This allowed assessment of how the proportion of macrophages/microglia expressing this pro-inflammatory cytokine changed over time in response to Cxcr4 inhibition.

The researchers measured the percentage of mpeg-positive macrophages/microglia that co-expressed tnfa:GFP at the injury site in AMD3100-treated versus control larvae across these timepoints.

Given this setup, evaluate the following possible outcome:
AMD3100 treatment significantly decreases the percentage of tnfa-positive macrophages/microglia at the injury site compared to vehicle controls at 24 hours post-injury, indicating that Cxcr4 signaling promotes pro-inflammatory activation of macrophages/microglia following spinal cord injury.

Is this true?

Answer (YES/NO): NO